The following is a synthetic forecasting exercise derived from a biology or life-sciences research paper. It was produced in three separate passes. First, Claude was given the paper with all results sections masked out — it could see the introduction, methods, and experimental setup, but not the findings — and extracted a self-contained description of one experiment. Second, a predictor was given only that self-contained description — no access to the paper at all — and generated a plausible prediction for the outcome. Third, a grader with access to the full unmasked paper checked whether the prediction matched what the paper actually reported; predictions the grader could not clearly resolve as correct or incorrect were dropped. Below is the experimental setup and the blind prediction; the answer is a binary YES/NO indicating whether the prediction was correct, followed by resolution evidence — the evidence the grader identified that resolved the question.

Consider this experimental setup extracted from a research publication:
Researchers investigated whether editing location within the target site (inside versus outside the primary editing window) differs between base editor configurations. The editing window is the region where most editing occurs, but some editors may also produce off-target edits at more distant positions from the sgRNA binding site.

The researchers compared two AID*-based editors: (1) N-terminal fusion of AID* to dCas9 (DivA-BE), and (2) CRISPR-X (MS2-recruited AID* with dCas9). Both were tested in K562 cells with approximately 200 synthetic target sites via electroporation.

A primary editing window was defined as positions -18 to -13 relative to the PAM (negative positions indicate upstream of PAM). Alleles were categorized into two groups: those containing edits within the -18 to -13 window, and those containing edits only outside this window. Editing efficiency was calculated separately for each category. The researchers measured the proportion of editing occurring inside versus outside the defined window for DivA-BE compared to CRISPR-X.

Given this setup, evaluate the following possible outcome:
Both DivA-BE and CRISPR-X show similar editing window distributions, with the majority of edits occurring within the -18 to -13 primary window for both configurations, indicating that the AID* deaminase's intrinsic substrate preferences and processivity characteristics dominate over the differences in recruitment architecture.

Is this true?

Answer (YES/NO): NO